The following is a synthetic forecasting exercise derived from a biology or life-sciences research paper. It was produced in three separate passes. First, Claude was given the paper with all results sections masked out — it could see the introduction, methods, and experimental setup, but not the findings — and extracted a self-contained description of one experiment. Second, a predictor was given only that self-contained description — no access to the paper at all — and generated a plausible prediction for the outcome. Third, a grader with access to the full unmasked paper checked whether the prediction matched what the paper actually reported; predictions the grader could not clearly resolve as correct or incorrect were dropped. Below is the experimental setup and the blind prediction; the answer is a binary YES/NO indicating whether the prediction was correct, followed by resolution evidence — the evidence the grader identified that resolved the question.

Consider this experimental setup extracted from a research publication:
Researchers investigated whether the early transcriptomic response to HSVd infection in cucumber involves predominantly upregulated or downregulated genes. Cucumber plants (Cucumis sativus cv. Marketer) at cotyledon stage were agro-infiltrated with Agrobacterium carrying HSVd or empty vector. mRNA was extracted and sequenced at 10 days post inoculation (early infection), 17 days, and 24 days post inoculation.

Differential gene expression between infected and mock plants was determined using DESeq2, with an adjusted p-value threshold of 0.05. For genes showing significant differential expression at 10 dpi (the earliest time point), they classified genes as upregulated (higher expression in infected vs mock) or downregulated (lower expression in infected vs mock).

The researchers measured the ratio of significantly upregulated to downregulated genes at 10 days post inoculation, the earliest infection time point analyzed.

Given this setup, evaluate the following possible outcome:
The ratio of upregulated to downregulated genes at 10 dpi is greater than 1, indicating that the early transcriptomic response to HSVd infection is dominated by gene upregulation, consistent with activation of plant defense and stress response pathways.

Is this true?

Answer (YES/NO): YES